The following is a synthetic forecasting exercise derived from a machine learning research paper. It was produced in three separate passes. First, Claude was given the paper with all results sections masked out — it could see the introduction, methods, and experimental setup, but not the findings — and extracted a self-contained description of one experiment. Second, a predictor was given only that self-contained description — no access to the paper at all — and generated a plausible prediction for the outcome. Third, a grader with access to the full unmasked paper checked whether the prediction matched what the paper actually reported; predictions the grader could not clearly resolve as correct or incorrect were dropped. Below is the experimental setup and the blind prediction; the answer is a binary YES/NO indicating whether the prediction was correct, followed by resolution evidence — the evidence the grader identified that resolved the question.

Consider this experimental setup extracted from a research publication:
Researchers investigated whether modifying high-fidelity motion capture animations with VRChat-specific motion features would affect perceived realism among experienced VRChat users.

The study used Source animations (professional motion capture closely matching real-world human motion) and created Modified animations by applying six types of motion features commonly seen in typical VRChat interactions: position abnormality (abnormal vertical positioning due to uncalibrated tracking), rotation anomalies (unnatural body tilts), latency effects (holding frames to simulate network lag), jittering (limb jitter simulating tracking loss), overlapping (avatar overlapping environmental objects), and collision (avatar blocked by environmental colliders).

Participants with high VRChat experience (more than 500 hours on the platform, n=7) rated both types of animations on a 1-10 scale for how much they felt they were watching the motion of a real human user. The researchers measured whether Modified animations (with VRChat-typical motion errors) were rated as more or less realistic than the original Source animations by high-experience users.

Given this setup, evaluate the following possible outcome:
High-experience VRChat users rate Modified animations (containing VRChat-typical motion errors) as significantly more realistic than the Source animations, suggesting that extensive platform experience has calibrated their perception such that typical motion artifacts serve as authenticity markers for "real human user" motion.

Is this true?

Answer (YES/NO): NO